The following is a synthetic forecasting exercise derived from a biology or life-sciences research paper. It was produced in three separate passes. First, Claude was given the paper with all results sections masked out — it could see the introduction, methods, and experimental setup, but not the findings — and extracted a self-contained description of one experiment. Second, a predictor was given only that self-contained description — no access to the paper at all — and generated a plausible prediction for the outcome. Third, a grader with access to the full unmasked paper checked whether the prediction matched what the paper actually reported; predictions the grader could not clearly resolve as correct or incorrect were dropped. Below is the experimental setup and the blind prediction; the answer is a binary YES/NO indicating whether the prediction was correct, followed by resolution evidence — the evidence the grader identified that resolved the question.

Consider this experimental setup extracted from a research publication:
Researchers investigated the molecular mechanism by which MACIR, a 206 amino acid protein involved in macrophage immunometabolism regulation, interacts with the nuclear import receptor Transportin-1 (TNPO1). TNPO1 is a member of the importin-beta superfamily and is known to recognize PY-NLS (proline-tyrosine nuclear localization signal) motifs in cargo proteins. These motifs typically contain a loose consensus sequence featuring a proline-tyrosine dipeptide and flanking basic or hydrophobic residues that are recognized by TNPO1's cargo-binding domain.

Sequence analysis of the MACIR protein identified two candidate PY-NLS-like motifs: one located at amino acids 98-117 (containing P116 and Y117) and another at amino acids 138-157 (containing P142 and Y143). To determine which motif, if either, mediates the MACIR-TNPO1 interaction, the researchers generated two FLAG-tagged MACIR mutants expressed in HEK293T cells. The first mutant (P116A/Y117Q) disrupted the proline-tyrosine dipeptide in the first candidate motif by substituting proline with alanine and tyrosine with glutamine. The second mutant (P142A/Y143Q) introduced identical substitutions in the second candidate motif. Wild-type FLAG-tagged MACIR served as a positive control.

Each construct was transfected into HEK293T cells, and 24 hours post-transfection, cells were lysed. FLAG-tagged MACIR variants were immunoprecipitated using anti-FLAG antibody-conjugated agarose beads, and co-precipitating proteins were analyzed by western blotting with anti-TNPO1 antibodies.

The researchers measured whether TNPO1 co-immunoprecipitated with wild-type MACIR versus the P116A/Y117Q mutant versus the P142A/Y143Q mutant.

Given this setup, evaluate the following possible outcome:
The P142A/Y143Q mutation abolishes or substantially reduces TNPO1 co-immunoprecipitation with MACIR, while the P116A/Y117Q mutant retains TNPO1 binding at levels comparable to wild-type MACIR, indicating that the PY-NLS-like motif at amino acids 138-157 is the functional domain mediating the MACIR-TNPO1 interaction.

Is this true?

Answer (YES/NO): NO